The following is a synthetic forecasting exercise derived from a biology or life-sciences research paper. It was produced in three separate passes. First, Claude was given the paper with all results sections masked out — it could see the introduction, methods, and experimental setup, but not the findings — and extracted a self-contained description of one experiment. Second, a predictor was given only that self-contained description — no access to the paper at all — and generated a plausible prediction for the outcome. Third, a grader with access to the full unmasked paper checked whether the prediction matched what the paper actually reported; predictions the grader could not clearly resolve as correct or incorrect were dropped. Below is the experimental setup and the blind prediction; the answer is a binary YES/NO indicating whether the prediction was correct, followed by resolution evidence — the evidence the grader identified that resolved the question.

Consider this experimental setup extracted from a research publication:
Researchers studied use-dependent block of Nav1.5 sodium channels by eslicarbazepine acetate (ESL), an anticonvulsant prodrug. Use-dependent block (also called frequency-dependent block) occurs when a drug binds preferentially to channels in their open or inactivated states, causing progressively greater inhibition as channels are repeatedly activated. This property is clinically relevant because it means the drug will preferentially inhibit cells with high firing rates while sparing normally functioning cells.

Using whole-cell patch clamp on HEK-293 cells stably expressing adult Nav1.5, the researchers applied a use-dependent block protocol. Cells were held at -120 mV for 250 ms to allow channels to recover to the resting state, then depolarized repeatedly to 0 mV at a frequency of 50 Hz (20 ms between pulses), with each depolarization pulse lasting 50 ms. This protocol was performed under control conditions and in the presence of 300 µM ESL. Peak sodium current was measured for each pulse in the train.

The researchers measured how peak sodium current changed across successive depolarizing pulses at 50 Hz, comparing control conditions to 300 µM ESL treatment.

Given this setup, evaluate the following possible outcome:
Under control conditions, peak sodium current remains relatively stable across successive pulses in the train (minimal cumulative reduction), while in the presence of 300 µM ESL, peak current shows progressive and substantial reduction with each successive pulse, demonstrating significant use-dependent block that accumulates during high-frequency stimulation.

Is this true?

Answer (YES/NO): YES